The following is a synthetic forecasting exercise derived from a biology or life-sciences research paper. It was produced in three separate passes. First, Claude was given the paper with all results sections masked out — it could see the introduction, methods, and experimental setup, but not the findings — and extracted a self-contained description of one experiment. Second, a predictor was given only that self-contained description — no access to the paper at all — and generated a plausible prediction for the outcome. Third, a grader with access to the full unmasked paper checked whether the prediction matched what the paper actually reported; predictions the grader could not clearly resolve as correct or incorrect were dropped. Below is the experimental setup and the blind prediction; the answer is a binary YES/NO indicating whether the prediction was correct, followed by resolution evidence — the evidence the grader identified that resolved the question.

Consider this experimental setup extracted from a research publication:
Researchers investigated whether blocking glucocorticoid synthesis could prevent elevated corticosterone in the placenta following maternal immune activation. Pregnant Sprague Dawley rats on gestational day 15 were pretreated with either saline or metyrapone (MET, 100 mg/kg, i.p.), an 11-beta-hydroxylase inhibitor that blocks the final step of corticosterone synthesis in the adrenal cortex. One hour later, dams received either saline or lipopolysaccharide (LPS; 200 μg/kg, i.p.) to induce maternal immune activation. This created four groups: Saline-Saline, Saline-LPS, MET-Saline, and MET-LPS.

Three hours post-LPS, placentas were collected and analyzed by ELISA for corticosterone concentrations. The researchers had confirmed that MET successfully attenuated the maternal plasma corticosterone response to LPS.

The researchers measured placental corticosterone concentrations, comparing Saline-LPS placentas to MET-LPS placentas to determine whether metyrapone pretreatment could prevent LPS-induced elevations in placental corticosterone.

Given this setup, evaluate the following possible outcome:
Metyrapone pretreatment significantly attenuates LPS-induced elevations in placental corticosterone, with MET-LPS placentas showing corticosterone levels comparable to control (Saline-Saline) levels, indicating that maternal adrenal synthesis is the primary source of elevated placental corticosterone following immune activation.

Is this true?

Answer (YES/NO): YES